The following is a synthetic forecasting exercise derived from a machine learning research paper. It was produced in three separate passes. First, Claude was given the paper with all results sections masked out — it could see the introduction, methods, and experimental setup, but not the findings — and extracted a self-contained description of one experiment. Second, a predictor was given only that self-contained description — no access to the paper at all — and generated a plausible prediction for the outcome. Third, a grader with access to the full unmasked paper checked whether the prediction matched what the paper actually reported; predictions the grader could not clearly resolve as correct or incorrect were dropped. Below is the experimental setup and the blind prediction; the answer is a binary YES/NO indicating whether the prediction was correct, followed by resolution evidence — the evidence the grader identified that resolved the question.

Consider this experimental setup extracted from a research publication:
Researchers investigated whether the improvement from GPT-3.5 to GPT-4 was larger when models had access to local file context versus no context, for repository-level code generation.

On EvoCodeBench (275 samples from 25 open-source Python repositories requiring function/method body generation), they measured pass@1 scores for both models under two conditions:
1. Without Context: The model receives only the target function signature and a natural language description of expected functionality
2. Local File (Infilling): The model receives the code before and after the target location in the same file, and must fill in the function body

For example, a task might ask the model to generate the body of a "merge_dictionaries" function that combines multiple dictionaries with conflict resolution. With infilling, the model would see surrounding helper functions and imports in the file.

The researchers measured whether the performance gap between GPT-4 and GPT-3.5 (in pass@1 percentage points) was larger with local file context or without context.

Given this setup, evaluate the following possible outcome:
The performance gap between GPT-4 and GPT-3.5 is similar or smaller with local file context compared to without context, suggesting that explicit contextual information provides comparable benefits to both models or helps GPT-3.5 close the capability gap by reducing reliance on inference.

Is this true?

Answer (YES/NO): NO